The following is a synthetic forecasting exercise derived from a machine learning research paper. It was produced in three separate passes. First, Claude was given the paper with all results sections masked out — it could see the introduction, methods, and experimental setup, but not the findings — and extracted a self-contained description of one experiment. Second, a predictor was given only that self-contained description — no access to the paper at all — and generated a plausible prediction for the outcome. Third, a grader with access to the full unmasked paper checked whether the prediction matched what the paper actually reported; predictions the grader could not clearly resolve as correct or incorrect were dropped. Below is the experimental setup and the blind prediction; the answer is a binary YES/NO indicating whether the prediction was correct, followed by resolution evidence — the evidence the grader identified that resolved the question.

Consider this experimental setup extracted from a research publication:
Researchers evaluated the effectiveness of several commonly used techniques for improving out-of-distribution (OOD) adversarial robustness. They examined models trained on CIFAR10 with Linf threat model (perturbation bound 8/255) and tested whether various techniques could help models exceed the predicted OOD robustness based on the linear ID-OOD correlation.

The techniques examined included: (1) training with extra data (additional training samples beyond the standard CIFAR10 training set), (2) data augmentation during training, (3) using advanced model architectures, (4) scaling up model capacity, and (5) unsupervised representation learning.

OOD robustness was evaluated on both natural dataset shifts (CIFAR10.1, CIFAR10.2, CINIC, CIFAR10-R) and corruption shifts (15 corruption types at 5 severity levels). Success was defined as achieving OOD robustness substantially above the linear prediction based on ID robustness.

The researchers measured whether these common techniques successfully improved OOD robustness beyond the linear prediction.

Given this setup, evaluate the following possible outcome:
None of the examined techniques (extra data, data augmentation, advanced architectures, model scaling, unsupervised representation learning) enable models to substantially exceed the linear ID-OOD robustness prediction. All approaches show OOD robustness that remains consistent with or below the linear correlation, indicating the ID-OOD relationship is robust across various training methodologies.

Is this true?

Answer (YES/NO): NO